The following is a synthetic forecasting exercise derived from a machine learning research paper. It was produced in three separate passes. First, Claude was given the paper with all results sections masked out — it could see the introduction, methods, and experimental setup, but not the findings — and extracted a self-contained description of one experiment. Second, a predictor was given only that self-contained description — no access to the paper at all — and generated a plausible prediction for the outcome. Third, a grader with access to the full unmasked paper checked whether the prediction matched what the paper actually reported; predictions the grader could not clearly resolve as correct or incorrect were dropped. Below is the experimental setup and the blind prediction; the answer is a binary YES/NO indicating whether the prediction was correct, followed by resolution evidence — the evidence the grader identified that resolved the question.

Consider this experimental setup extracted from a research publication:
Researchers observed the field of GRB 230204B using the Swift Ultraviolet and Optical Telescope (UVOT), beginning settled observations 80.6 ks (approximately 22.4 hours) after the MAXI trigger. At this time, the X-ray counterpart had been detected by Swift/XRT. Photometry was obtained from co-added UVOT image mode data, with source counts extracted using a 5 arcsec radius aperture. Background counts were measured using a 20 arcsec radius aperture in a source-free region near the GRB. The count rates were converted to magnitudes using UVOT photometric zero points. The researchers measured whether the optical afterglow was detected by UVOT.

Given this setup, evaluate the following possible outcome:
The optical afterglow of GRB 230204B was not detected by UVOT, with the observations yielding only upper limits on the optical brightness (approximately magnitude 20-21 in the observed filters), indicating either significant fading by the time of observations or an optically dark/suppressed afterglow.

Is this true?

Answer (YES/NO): YES